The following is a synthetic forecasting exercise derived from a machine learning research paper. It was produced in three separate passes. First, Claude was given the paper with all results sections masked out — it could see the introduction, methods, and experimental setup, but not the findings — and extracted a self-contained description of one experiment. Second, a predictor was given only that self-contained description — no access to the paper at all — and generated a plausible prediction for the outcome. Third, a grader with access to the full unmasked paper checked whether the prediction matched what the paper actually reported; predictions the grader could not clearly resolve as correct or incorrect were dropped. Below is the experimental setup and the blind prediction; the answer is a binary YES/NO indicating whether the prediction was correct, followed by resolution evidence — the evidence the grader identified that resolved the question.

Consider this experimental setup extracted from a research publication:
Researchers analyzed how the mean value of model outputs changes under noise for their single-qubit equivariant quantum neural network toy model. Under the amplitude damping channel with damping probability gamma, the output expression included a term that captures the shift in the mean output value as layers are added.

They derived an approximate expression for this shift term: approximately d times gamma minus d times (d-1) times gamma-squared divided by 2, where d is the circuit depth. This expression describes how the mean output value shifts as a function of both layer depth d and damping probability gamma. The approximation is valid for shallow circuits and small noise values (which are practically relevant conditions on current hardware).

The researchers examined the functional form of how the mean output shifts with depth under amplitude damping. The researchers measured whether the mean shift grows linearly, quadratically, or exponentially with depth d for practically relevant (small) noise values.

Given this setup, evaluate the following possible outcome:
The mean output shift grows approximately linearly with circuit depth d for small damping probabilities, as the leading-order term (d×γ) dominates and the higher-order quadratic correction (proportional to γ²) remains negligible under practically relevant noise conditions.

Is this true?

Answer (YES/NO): YES